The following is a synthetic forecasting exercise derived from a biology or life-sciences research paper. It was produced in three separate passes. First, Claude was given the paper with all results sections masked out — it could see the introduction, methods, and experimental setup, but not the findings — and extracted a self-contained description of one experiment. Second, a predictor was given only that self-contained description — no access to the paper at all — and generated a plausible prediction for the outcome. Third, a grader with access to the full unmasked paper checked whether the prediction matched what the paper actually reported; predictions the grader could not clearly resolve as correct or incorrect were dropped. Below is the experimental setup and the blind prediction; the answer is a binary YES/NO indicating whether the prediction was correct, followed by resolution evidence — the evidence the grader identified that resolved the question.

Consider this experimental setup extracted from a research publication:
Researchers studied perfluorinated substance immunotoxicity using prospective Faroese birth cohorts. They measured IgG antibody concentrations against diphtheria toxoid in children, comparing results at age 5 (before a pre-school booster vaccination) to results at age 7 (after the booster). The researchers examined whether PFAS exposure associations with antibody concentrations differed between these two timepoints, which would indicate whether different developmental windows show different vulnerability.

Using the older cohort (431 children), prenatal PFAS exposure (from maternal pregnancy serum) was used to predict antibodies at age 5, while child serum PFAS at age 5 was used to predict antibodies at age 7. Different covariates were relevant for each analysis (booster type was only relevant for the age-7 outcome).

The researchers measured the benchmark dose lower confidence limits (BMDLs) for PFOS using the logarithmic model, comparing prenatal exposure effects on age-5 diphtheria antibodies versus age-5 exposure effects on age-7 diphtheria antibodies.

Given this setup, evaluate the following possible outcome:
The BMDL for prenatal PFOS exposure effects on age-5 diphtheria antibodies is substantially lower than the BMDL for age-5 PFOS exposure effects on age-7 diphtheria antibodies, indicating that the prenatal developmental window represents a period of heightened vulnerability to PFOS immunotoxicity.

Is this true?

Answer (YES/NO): NO